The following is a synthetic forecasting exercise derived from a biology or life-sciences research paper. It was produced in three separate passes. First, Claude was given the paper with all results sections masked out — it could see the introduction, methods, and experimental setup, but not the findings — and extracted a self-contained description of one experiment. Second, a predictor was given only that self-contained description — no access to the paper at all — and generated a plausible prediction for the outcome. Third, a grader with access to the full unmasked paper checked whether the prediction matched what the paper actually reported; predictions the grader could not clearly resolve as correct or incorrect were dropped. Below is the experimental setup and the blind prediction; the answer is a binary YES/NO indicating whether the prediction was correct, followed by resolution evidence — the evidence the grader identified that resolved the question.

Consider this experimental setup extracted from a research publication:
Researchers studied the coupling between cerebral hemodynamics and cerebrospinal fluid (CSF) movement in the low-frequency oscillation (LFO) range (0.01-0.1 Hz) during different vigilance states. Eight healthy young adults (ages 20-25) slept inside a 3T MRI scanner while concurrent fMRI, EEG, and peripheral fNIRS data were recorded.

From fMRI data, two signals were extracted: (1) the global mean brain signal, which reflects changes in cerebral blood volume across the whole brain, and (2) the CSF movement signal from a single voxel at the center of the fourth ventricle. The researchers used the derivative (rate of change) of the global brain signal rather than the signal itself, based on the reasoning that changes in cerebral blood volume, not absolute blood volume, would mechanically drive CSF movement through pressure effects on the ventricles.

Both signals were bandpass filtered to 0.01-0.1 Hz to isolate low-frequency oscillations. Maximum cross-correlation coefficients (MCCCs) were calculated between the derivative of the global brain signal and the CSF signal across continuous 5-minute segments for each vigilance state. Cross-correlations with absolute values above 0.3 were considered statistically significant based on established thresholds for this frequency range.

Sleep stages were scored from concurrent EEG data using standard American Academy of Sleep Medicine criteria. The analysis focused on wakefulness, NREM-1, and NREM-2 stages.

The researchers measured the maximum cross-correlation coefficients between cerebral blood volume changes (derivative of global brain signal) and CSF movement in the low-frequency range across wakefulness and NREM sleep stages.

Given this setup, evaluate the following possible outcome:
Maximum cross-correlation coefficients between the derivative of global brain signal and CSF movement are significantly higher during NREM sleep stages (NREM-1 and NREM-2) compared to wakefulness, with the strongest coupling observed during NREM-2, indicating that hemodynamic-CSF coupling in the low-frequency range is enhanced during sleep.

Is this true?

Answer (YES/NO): NO